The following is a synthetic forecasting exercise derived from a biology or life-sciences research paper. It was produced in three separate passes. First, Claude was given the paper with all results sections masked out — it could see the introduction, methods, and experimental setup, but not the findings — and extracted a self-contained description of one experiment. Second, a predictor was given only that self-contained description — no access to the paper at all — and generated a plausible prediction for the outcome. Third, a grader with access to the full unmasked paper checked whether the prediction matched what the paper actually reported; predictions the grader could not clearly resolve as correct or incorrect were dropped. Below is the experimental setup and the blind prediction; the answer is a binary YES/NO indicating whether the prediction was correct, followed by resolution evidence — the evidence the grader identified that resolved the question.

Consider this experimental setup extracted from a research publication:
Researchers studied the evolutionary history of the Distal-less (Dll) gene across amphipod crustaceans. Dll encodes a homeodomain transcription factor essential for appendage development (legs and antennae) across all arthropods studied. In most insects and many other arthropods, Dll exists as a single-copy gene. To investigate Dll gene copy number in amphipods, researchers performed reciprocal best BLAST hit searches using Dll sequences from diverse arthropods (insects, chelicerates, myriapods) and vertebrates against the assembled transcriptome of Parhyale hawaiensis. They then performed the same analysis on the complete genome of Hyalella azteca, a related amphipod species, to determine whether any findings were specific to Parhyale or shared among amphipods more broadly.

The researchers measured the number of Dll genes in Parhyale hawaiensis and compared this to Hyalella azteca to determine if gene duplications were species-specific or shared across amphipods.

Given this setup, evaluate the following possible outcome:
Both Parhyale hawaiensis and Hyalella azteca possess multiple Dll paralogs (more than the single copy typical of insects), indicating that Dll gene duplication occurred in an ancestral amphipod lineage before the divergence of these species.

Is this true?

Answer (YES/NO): YES